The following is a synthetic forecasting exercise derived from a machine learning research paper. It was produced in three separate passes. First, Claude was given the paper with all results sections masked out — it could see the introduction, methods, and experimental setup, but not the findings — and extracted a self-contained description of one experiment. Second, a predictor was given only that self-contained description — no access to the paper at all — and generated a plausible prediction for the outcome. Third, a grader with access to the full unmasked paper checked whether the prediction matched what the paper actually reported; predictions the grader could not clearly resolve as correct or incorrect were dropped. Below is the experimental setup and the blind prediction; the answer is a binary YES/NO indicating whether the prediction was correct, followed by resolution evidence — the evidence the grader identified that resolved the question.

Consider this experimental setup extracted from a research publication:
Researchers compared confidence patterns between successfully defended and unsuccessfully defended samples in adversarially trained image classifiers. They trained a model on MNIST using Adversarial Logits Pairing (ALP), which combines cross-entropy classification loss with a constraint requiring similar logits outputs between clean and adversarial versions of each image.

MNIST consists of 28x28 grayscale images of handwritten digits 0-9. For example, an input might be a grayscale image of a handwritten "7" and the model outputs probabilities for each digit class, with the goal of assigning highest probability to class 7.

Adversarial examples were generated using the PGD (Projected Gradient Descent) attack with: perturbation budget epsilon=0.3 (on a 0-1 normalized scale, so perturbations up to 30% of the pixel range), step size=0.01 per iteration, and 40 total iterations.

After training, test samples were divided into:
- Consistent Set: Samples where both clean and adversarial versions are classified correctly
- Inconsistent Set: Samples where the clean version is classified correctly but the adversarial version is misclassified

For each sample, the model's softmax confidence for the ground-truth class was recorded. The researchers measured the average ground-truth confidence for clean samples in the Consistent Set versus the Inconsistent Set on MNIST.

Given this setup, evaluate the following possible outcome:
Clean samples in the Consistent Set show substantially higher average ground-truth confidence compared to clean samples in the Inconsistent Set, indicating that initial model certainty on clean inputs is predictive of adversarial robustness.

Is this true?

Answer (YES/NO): YES